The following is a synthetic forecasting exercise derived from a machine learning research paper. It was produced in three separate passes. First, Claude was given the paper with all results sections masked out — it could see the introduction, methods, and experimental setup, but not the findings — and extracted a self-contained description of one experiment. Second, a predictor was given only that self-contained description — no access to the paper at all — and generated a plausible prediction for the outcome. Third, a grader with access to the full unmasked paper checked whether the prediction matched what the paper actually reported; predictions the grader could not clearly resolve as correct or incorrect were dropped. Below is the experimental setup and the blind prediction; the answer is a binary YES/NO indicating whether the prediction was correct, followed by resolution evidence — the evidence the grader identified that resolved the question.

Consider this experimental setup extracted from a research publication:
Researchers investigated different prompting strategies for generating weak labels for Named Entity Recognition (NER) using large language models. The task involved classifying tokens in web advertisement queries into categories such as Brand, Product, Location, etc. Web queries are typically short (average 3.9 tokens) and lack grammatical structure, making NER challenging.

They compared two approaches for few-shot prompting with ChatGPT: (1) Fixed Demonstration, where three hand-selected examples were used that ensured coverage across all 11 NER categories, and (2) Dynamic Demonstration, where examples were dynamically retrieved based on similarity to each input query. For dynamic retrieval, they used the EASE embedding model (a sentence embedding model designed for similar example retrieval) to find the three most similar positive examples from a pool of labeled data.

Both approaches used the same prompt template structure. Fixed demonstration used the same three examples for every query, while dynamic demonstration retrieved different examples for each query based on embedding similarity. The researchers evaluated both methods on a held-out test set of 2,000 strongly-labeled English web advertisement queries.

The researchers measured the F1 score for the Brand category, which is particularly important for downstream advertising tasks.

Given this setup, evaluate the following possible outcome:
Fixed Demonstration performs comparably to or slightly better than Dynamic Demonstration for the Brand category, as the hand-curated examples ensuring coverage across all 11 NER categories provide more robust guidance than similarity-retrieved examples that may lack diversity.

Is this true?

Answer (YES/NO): YES